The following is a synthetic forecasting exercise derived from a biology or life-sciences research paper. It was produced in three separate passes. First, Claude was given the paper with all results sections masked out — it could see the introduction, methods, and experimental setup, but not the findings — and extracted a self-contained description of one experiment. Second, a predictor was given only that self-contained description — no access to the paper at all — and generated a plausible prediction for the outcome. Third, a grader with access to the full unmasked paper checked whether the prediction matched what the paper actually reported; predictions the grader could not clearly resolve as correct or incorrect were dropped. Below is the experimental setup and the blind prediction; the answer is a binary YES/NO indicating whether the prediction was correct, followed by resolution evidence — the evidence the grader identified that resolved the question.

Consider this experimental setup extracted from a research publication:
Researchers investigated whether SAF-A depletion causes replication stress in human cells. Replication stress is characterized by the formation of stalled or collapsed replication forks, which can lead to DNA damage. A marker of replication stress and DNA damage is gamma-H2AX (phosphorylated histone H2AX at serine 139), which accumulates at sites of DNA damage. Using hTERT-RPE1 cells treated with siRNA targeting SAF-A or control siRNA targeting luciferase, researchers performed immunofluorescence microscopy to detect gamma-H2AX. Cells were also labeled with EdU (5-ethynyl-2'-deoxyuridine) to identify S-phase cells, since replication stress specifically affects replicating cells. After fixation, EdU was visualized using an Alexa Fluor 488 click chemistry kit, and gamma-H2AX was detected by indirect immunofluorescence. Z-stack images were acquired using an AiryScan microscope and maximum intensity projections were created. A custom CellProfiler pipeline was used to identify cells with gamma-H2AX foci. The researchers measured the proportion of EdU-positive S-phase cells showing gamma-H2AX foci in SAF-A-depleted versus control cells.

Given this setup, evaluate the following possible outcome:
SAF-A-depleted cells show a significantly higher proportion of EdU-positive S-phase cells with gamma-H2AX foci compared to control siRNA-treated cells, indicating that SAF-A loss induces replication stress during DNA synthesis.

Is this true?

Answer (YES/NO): NO